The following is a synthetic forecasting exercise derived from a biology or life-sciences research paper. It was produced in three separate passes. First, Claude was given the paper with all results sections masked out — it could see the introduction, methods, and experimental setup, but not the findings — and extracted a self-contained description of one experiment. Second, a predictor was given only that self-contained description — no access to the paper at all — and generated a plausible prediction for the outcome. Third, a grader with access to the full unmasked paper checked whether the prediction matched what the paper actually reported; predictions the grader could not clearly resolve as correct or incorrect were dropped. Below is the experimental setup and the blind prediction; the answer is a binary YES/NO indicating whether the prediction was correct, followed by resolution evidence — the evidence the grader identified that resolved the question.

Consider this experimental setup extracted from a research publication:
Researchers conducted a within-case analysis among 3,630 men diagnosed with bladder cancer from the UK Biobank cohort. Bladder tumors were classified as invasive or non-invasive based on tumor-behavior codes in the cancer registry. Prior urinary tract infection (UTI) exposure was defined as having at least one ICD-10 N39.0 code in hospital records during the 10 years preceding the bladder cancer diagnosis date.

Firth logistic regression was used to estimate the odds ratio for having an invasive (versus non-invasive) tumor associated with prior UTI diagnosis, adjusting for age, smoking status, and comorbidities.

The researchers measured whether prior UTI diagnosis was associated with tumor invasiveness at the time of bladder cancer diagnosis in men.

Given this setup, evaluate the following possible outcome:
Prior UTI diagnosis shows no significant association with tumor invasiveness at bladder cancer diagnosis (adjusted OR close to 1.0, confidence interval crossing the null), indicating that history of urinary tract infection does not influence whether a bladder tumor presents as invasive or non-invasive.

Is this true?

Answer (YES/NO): YES